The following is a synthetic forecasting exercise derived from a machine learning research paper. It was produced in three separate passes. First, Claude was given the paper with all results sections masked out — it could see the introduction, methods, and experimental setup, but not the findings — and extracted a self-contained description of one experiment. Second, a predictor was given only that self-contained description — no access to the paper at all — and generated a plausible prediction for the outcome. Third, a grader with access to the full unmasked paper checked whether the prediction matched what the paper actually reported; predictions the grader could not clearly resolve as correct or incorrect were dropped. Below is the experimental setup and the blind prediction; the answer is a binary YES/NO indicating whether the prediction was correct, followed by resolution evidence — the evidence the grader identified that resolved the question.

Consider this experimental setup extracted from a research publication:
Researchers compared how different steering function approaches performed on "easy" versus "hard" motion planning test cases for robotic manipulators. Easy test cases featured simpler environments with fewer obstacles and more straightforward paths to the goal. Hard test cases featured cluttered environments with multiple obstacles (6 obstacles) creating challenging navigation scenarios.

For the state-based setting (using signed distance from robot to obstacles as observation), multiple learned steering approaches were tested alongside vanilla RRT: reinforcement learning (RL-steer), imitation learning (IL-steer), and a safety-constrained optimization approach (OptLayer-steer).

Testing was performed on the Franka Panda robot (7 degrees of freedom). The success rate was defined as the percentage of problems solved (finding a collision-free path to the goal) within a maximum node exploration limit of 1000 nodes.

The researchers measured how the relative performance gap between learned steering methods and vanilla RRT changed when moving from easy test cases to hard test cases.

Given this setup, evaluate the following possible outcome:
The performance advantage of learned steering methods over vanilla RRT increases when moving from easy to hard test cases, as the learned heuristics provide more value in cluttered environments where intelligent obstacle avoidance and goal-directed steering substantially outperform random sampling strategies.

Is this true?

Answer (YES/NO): YES